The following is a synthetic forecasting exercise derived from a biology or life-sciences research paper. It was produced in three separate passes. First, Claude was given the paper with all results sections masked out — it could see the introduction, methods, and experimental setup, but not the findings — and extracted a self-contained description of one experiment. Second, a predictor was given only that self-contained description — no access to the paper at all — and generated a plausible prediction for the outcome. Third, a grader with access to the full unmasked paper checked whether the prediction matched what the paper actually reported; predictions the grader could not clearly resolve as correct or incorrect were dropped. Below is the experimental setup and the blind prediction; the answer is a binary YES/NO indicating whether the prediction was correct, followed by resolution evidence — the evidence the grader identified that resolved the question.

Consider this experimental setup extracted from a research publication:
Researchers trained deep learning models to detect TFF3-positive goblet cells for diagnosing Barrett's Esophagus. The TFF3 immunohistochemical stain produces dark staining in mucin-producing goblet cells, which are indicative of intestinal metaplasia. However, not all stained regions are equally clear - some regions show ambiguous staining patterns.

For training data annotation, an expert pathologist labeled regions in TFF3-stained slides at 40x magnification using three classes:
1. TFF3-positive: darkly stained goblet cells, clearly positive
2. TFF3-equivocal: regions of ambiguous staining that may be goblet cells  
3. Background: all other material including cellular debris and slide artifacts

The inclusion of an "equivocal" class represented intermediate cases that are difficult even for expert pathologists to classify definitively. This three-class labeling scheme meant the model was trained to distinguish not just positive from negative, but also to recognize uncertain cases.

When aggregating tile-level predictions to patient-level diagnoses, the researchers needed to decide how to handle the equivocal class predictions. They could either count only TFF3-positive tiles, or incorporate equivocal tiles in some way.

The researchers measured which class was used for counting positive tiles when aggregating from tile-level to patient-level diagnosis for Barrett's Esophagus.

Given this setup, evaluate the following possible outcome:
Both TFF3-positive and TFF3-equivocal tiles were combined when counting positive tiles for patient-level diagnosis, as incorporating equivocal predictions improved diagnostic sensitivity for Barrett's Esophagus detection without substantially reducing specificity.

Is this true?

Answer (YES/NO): NO